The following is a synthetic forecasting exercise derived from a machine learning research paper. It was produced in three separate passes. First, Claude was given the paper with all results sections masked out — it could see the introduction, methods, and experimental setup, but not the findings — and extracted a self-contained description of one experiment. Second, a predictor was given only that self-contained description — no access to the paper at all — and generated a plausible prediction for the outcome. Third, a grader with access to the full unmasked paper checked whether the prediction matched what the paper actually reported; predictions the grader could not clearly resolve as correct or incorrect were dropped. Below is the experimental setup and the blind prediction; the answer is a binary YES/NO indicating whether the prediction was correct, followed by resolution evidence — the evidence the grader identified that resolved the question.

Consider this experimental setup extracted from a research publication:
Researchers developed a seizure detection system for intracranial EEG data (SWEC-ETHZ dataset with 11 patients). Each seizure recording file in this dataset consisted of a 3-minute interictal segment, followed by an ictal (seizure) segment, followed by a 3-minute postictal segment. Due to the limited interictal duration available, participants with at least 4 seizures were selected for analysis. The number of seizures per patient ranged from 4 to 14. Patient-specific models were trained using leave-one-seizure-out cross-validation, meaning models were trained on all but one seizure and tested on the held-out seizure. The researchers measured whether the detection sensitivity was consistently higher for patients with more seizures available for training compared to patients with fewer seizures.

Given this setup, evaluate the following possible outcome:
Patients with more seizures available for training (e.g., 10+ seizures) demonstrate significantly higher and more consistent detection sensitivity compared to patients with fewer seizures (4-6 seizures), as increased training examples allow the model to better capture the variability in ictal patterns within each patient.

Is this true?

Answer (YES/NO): NO